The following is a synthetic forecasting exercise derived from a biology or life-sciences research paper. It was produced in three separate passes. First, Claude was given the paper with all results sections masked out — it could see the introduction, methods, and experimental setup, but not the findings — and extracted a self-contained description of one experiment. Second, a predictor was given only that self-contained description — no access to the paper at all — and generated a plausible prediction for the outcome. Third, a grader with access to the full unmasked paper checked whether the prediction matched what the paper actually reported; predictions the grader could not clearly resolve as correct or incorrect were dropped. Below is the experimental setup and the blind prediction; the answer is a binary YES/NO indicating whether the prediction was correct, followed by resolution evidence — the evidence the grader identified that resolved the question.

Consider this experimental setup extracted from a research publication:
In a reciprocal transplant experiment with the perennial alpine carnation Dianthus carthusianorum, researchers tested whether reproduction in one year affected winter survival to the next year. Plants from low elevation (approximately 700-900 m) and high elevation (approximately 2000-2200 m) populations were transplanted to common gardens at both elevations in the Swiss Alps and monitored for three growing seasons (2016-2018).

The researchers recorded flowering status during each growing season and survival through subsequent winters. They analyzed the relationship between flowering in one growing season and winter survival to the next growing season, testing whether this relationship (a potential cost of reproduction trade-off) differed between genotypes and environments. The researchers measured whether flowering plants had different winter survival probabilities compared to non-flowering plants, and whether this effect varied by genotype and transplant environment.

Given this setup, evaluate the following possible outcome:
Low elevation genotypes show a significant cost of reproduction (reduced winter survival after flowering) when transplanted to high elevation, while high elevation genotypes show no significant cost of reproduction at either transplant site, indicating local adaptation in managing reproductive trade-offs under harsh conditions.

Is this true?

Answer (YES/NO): NO